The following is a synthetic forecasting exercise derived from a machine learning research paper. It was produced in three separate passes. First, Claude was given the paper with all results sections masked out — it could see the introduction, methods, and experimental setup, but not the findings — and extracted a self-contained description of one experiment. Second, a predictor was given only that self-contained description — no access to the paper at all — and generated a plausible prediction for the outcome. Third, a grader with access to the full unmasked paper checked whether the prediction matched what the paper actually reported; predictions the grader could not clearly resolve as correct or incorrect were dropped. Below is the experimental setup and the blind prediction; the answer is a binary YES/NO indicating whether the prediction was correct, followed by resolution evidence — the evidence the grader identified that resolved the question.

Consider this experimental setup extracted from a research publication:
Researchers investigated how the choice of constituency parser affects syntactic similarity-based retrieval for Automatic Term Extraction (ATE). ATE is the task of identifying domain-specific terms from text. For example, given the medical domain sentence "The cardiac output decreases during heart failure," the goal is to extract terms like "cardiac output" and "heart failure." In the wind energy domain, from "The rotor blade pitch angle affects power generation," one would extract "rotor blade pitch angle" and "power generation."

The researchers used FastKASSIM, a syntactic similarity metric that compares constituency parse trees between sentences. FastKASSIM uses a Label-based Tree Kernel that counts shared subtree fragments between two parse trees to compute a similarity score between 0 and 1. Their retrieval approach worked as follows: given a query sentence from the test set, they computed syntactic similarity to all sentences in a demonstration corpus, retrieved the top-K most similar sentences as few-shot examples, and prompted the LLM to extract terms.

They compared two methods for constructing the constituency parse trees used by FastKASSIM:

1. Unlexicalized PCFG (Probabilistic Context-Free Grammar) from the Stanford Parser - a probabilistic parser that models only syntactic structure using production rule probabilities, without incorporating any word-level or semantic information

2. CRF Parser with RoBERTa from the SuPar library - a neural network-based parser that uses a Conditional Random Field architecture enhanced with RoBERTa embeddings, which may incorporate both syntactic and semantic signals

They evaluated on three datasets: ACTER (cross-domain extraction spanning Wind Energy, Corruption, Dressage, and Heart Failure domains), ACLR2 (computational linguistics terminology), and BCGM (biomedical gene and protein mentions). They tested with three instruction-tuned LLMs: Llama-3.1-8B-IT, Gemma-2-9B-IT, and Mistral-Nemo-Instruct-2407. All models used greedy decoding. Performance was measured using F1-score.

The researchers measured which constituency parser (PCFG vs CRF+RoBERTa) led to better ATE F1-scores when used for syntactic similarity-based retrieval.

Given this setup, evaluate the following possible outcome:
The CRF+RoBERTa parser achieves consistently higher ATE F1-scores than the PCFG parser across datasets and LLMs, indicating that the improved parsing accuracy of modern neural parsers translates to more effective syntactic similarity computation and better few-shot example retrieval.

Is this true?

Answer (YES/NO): NO